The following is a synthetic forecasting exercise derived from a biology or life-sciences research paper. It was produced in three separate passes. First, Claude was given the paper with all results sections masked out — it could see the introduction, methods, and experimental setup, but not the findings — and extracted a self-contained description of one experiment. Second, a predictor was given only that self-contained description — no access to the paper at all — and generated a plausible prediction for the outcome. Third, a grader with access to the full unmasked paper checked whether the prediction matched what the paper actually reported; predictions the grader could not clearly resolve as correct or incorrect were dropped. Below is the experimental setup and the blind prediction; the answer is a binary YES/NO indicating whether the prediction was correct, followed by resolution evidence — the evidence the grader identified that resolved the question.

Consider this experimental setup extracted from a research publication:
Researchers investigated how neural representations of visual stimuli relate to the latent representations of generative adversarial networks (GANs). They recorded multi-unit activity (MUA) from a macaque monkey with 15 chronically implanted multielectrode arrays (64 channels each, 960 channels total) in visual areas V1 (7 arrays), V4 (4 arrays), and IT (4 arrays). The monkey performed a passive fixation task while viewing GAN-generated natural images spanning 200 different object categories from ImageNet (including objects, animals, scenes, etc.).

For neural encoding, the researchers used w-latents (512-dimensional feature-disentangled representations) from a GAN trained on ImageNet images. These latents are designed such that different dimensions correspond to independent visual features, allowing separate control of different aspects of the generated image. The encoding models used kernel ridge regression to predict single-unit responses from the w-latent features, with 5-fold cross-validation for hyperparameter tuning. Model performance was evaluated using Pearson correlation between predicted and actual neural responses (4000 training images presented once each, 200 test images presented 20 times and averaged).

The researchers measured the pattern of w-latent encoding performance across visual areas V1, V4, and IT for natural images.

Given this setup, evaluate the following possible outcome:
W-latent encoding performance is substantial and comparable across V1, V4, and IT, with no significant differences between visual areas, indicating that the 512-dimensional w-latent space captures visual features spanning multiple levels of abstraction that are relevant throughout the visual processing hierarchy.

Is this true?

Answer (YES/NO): NO